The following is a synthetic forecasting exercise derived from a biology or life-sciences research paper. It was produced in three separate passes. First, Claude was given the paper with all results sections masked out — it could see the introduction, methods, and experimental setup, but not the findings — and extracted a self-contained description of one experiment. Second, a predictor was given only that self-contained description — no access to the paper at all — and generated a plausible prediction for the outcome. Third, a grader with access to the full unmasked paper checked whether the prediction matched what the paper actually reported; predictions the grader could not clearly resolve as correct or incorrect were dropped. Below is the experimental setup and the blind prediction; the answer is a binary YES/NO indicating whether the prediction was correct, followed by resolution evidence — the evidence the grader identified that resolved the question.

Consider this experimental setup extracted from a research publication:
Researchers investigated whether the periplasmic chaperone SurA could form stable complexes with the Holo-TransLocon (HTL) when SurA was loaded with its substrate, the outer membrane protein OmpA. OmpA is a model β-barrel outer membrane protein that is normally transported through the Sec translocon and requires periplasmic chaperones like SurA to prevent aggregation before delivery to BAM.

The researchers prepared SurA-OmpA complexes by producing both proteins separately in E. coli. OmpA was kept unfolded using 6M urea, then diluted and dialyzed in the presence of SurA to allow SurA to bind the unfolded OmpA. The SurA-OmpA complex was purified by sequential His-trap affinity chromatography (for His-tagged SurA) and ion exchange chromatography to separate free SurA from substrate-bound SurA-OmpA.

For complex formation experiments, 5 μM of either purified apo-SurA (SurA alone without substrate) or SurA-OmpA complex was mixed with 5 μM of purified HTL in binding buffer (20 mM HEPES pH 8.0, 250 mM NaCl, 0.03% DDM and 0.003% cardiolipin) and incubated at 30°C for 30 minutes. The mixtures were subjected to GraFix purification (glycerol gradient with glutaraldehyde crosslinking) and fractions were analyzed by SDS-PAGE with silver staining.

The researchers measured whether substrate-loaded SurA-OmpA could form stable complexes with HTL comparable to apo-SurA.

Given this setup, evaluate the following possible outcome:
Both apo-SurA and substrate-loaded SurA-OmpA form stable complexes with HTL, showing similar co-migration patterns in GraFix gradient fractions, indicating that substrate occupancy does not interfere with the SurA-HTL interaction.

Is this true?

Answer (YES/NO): YES